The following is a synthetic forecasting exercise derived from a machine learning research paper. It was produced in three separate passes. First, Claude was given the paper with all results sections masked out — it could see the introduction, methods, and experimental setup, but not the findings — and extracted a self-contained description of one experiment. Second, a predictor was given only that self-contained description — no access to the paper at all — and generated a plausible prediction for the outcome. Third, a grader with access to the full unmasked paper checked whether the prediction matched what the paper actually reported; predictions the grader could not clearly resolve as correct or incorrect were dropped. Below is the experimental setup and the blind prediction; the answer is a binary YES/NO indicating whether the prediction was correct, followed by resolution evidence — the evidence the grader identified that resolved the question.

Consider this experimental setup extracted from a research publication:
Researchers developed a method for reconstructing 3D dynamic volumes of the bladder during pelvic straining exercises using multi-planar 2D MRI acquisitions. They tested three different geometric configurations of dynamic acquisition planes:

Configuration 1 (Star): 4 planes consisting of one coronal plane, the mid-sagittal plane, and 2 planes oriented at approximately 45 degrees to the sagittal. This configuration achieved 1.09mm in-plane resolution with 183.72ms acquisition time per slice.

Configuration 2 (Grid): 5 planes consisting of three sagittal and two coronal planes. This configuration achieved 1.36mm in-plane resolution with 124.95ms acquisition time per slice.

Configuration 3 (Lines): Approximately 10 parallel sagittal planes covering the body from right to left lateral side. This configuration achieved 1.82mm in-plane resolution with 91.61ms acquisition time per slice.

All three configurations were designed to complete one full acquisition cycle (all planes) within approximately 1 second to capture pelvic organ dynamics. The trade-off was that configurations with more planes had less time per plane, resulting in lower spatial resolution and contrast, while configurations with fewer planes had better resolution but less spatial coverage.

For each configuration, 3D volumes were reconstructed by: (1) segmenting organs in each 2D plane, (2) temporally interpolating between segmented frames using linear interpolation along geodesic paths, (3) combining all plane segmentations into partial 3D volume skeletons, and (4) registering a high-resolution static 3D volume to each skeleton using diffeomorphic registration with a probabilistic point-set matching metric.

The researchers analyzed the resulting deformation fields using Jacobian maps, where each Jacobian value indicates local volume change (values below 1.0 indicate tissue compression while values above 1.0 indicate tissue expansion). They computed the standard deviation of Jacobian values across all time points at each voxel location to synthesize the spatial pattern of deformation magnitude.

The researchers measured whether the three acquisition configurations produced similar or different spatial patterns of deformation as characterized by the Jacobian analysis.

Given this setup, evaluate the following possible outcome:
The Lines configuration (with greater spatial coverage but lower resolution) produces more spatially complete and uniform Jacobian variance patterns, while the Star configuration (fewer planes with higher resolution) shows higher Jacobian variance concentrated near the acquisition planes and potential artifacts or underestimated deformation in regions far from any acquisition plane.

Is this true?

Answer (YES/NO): NO